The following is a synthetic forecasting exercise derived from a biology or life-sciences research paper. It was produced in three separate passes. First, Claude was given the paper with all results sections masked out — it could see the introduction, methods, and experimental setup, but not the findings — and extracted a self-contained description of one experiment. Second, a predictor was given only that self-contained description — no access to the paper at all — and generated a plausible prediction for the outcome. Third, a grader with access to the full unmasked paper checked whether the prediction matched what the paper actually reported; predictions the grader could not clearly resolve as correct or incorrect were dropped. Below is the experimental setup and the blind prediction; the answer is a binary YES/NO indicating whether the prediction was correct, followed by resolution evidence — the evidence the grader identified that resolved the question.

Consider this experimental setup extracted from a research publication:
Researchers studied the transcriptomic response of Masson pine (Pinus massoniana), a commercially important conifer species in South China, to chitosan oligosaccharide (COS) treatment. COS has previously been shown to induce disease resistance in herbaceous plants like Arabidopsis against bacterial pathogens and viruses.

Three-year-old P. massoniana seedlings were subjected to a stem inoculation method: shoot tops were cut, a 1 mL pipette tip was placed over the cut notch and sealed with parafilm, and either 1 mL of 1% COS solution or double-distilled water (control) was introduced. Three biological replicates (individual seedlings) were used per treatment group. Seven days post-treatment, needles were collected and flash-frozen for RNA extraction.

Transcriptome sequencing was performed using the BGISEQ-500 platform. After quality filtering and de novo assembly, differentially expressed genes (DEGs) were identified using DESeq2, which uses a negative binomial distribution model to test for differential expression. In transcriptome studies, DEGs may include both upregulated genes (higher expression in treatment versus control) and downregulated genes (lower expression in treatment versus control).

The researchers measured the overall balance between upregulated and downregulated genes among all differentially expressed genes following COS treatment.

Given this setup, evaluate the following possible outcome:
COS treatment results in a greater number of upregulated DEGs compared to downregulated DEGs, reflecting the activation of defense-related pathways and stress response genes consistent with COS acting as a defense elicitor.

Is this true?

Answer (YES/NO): NO